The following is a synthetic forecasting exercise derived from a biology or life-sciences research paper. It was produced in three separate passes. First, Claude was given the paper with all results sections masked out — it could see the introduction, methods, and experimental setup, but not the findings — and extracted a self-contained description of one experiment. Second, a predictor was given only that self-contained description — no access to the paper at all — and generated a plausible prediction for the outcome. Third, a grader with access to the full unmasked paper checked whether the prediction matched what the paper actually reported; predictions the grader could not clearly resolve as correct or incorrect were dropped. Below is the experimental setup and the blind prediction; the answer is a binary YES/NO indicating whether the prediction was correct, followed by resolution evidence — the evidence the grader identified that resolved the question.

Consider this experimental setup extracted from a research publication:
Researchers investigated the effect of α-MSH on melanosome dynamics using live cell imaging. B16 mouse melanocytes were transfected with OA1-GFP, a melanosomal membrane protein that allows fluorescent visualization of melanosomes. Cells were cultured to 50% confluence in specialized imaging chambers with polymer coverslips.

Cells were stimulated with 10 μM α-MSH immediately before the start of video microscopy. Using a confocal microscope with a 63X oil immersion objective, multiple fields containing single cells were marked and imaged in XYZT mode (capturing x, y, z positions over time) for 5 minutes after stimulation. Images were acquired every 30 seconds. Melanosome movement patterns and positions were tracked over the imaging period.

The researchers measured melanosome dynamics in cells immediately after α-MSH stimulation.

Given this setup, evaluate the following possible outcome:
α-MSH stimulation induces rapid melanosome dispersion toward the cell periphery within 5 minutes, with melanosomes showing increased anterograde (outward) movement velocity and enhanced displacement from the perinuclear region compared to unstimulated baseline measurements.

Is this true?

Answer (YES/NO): NO